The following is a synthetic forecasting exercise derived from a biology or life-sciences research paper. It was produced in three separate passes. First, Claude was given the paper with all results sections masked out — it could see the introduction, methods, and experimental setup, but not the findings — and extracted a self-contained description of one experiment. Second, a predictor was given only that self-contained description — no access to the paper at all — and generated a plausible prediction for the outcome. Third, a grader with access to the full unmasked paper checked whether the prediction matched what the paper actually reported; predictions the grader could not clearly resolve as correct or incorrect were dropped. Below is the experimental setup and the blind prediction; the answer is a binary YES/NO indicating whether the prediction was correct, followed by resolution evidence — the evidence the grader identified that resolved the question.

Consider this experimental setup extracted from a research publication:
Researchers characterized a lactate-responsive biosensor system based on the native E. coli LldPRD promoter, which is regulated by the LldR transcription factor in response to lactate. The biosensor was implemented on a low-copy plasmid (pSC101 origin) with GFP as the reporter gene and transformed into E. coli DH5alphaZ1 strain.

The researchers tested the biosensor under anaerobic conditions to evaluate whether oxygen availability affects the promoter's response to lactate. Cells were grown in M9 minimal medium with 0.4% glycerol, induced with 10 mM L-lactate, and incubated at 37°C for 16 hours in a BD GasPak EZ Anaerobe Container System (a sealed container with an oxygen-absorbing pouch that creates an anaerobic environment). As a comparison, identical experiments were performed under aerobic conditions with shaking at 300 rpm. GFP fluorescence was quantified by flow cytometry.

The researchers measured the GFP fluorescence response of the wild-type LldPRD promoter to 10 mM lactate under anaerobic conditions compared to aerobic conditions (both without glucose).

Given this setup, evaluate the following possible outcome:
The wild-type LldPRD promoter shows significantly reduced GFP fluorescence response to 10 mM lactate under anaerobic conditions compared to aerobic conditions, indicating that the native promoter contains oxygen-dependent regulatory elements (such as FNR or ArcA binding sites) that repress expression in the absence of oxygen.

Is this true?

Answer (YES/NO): YES